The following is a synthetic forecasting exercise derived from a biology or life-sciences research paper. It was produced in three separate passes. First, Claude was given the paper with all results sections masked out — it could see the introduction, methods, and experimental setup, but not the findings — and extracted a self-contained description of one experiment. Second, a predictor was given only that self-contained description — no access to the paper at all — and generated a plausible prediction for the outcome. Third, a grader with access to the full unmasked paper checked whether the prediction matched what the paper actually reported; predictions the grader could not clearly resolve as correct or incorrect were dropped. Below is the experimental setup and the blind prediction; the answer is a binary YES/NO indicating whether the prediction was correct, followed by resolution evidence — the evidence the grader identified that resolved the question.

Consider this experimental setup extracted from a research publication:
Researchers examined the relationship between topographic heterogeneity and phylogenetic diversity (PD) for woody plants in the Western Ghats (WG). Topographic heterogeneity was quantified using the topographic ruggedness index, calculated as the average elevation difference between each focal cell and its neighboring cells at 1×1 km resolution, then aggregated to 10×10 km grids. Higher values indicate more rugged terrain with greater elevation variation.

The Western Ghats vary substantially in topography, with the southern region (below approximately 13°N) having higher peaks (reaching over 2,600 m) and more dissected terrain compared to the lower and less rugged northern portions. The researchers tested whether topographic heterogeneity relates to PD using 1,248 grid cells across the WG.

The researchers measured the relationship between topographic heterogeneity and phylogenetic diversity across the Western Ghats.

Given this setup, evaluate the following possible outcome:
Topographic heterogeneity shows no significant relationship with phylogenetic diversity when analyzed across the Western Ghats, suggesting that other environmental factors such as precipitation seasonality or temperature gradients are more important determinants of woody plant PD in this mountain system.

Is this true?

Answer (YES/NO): NO